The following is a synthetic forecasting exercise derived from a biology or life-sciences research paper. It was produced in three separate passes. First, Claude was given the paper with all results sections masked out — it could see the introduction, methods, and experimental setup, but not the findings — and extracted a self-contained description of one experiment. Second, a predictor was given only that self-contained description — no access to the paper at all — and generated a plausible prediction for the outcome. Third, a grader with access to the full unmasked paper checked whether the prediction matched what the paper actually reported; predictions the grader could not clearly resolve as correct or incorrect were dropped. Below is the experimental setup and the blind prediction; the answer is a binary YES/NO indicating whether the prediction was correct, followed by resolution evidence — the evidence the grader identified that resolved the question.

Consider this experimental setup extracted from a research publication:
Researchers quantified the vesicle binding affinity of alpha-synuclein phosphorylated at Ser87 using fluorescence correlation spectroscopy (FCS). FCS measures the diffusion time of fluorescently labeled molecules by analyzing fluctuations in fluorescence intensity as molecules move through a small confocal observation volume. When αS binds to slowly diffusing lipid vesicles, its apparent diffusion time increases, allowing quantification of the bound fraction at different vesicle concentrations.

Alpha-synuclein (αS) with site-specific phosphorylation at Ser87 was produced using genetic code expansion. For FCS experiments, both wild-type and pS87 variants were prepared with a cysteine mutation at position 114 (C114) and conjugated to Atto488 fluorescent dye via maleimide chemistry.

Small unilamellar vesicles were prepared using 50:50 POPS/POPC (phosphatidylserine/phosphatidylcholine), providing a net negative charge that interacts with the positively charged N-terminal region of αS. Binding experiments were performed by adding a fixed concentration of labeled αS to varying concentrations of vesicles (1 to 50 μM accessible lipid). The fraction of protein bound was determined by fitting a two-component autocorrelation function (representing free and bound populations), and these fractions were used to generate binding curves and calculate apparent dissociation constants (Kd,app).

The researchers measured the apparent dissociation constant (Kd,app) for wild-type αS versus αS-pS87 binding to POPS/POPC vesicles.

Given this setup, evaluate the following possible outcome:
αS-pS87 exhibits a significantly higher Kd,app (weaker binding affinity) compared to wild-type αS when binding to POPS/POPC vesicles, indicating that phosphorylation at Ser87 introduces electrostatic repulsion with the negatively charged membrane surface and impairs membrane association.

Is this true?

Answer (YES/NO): NO